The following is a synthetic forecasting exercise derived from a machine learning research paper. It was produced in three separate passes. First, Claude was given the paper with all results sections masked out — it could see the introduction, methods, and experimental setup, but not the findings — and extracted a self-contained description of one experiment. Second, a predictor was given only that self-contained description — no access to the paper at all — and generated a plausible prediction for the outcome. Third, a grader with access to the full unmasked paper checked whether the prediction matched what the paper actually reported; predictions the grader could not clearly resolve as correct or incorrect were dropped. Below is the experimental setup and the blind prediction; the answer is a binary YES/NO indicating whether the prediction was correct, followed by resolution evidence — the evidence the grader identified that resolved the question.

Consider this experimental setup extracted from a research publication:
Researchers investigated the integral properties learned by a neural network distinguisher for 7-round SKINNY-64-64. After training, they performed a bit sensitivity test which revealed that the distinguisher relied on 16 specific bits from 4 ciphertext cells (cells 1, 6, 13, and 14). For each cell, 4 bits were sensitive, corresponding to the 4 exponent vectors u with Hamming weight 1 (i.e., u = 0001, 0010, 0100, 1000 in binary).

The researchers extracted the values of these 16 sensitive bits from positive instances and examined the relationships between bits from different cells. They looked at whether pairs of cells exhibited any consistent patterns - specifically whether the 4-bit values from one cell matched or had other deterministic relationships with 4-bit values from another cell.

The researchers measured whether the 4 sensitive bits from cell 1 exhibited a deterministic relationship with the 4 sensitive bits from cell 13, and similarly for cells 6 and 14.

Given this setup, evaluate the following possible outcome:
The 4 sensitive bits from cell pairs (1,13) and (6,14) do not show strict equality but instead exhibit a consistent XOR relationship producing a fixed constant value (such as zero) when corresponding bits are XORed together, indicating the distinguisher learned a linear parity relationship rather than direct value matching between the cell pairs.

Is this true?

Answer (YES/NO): NO